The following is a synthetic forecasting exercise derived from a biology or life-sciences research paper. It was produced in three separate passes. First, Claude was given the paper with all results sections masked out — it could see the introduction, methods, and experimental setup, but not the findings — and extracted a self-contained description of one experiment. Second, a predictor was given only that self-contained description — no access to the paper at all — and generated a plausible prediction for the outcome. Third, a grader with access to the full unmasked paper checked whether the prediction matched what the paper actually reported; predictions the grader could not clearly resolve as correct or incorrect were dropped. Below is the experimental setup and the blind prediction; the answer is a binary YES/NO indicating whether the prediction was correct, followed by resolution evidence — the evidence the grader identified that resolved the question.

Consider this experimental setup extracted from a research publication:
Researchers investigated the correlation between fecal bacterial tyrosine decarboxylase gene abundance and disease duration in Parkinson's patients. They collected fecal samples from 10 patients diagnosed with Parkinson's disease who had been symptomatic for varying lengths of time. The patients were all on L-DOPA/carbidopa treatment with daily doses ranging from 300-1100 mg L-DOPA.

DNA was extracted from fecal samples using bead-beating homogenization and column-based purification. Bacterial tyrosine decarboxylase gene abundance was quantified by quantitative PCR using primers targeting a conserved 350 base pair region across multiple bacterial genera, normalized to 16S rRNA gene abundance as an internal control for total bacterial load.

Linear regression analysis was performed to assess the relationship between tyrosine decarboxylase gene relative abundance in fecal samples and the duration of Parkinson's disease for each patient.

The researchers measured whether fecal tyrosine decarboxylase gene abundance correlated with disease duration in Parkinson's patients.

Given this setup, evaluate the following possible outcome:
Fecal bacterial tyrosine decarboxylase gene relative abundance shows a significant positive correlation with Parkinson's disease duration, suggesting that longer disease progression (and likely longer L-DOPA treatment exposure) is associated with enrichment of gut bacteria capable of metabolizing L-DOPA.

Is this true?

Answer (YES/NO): YES